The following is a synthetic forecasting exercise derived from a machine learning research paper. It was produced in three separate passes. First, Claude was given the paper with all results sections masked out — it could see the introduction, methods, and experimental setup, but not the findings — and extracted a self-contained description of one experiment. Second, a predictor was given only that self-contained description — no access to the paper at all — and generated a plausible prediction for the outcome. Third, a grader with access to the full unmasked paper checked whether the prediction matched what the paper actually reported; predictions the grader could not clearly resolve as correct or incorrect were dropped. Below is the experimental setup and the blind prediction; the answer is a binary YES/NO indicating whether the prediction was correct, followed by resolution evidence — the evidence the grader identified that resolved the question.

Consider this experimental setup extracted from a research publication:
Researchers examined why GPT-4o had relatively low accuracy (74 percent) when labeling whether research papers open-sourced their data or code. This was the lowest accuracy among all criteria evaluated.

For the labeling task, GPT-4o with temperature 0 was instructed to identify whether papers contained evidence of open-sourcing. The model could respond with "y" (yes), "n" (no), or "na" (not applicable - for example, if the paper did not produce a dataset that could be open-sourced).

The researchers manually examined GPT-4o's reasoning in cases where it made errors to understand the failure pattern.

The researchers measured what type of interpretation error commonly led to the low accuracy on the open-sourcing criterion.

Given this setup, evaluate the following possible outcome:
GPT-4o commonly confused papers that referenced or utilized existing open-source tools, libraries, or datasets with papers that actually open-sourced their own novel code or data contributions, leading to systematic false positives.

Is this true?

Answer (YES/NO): NO